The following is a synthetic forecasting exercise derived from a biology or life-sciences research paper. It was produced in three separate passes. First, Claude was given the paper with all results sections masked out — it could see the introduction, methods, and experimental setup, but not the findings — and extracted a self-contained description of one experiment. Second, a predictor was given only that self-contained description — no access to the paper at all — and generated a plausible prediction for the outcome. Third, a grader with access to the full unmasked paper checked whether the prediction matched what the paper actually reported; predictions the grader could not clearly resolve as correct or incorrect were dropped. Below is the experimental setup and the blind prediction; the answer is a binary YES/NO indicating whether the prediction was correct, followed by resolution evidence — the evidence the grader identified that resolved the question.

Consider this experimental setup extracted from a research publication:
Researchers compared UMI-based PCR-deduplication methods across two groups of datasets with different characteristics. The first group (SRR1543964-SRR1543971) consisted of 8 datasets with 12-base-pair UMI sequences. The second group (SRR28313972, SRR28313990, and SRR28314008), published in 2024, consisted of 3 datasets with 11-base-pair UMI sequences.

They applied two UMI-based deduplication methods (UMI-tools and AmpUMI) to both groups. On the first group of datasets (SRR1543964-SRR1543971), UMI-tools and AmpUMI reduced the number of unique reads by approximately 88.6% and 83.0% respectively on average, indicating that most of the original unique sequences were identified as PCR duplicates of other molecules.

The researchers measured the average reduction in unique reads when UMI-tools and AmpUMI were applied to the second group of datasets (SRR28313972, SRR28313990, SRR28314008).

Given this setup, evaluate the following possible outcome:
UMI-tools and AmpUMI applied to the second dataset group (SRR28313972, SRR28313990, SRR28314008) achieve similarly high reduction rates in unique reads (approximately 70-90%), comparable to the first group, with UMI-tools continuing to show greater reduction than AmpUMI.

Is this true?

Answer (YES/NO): NO